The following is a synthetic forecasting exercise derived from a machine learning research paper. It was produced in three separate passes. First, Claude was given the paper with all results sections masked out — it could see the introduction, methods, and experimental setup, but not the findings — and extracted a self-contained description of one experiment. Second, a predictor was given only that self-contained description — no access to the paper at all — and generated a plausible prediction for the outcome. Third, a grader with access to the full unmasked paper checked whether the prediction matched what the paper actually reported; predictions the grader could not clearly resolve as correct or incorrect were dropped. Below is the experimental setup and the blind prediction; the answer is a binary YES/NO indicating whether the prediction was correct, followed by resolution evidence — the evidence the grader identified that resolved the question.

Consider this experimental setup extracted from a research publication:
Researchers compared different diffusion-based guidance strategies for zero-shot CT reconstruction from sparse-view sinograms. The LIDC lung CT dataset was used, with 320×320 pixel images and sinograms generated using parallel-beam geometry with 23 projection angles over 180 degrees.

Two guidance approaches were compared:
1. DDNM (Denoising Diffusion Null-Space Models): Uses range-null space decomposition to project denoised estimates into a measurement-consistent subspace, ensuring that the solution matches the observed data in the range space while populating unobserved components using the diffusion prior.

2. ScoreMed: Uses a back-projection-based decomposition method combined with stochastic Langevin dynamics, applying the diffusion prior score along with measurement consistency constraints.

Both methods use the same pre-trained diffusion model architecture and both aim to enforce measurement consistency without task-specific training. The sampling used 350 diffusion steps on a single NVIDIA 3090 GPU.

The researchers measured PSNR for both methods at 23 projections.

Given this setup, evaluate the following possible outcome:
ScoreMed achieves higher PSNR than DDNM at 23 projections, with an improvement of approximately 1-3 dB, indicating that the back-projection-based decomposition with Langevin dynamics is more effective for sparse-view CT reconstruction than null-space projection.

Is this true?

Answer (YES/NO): NO